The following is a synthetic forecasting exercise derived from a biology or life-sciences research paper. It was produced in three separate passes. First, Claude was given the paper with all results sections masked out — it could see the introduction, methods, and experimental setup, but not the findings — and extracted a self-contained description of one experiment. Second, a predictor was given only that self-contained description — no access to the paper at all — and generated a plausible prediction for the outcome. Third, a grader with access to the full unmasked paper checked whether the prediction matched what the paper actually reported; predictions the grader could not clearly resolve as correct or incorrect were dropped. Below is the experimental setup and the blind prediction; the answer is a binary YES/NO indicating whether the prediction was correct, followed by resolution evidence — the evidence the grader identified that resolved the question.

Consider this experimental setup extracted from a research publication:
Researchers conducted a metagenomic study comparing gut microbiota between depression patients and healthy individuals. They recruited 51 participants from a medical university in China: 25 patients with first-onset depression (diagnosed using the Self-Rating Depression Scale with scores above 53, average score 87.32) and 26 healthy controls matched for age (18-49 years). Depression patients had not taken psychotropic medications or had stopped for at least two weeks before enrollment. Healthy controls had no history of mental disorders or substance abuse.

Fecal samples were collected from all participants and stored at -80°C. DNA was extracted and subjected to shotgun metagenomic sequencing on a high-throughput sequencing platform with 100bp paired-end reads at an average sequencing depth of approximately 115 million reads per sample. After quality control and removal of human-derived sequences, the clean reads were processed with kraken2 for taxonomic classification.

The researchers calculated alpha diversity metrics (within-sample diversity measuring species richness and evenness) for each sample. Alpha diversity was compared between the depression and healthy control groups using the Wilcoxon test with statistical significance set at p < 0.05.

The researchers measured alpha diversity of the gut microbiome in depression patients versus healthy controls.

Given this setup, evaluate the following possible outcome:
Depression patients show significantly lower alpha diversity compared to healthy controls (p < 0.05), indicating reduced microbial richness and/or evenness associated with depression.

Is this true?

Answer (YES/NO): YES